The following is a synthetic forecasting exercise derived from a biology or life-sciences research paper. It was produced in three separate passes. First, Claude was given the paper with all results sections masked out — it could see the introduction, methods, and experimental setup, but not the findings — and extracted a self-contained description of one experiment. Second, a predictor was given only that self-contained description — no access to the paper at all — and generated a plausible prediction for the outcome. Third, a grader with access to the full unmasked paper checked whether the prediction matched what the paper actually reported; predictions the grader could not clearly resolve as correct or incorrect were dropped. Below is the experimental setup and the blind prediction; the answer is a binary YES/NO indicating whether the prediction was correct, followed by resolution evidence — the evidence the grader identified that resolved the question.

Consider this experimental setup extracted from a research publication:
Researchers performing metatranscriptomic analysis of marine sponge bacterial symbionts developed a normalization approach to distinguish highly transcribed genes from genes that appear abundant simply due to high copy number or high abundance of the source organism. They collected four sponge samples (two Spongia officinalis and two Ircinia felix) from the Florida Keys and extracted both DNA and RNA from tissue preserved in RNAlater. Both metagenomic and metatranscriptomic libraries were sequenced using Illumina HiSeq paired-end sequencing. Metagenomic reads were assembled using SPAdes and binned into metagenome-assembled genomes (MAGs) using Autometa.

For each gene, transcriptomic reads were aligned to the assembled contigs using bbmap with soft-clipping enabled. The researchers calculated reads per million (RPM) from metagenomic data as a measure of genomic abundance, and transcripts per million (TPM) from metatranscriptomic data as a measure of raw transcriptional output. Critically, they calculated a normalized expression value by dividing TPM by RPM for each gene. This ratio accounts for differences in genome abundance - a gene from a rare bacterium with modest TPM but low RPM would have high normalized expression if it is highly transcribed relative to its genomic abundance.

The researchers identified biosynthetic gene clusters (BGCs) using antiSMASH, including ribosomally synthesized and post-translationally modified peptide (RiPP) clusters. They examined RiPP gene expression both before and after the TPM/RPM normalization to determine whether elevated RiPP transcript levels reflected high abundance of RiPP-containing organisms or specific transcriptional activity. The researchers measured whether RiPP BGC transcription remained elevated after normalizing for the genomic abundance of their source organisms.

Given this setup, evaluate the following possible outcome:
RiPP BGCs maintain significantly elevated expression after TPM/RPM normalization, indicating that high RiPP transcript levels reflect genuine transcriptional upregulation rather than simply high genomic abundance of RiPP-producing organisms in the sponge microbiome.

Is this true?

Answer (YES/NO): YES